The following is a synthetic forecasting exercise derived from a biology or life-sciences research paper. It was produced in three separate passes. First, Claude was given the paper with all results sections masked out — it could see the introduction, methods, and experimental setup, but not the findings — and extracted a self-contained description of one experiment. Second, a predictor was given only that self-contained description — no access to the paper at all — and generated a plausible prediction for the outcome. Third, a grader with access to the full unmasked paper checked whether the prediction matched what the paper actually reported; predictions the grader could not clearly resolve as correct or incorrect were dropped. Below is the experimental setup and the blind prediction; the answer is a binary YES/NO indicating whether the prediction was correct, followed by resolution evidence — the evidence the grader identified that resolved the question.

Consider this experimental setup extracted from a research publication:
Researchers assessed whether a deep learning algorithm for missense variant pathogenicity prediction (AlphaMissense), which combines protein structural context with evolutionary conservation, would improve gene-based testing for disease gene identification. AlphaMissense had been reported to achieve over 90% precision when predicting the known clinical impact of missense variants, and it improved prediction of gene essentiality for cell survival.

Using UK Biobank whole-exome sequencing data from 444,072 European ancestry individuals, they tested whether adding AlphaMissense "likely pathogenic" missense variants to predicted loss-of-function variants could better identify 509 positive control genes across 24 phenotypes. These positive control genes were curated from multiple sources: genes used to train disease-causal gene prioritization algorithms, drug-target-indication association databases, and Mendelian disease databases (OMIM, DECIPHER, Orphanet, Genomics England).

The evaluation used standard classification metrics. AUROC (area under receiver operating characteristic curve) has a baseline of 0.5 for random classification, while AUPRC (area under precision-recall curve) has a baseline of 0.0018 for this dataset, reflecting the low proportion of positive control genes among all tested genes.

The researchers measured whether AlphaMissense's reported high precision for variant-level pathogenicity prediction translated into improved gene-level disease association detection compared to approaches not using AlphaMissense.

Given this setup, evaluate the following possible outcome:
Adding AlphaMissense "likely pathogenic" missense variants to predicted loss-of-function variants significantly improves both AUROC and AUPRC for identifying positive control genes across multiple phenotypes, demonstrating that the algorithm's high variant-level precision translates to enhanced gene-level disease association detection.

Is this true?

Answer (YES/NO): NO